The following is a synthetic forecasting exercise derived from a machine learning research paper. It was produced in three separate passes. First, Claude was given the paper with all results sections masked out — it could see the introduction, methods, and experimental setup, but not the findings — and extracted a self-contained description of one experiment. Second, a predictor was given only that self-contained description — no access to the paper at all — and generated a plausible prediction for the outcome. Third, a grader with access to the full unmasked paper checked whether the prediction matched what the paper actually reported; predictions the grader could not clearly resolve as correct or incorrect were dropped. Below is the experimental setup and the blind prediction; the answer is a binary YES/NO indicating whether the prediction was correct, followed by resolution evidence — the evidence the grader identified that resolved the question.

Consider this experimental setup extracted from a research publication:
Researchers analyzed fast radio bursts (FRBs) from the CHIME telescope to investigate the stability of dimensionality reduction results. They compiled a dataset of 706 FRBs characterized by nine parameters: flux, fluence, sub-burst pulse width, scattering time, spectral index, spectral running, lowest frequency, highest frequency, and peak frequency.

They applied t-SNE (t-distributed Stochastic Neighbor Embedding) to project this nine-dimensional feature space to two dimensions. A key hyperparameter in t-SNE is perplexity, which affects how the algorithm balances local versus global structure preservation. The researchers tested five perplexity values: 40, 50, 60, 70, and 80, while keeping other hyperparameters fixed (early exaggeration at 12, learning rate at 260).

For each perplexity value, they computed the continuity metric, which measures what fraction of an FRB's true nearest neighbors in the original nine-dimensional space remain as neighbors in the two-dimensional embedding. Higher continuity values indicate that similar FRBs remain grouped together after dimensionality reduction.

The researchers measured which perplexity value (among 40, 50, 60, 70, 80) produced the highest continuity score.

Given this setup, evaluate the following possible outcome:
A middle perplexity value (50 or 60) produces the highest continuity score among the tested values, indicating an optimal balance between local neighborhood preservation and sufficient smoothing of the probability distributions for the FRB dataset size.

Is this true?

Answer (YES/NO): YES